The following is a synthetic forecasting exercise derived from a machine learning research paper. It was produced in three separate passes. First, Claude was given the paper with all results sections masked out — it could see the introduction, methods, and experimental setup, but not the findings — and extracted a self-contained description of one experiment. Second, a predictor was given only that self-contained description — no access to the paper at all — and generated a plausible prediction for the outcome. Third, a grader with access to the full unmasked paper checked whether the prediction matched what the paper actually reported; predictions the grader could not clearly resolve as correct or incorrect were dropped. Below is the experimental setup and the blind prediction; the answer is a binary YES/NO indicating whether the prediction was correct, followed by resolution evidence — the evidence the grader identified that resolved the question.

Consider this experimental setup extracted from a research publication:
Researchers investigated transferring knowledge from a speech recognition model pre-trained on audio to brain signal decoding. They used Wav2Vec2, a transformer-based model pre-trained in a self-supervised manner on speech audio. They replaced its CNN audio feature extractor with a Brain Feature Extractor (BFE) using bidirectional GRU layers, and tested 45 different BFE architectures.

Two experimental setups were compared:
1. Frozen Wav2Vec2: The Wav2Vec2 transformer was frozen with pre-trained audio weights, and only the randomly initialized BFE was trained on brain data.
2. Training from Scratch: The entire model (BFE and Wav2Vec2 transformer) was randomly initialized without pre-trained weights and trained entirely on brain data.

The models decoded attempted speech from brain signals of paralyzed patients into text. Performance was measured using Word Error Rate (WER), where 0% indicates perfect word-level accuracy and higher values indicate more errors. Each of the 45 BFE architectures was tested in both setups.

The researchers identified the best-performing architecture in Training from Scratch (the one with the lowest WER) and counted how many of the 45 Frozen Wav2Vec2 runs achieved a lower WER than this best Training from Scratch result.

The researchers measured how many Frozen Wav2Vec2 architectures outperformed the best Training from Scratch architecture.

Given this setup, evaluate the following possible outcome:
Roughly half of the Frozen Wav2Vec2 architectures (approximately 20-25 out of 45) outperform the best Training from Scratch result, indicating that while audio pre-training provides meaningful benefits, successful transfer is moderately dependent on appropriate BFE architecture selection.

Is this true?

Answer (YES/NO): NO